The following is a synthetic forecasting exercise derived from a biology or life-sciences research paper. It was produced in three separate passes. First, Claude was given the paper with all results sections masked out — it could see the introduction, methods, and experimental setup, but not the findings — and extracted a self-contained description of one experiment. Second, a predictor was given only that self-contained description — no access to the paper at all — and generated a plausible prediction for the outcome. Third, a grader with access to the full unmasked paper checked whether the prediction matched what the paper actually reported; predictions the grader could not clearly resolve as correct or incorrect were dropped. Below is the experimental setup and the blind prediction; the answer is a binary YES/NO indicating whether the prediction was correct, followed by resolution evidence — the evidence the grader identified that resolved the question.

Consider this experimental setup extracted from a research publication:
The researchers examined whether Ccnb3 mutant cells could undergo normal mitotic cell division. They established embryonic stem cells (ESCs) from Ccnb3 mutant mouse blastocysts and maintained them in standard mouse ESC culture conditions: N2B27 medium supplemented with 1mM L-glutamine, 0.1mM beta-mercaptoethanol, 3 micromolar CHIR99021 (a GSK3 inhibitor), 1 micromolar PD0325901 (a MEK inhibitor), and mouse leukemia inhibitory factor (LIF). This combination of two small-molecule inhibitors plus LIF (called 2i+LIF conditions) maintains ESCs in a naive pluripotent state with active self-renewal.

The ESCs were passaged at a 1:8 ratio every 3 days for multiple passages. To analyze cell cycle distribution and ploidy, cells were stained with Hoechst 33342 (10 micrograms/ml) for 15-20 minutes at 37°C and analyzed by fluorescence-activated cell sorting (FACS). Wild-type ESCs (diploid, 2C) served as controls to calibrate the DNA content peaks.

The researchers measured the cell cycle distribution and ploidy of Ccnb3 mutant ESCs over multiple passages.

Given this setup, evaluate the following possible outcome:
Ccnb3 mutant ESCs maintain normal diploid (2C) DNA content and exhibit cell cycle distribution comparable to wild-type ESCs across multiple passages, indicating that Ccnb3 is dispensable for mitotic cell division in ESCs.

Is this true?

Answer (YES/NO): NO